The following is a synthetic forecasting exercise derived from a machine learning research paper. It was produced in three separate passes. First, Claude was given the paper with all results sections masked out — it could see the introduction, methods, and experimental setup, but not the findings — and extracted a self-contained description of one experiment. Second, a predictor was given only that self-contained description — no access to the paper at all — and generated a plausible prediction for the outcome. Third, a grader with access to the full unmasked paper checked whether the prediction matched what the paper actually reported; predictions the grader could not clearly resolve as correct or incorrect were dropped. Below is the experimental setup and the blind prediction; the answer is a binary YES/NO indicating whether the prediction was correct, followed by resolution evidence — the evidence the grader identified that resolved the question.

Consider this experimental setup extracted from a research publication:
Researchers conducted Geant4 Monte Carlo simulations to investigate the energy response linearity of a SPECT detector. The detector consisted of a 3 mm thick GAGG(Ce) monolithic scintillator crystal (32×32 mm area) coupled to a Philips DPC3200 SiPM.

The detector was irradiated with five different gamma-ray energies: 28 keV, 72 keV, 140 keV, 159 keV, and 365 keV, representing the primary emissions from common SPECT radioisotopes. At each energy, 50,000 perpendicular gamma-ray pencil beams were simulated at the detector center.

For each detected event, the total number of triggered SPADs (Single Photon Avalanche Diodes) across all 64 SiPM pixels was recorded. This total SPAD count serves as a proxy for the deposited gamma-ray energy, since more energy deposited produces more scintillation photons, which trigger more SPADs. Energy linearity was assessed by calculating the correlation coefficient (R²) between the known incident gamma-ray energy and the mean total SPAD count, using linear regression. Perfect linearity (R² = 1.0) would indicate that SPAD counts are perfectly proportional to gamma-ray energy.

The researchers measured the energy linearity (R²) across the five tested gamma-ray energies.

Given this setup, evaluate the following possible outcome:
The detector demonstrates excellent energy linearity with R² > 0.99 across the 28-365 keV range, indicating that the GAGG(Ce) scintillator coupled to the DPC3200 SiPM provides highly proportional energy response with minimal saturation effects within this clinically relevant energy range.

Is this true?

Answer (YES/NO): YES